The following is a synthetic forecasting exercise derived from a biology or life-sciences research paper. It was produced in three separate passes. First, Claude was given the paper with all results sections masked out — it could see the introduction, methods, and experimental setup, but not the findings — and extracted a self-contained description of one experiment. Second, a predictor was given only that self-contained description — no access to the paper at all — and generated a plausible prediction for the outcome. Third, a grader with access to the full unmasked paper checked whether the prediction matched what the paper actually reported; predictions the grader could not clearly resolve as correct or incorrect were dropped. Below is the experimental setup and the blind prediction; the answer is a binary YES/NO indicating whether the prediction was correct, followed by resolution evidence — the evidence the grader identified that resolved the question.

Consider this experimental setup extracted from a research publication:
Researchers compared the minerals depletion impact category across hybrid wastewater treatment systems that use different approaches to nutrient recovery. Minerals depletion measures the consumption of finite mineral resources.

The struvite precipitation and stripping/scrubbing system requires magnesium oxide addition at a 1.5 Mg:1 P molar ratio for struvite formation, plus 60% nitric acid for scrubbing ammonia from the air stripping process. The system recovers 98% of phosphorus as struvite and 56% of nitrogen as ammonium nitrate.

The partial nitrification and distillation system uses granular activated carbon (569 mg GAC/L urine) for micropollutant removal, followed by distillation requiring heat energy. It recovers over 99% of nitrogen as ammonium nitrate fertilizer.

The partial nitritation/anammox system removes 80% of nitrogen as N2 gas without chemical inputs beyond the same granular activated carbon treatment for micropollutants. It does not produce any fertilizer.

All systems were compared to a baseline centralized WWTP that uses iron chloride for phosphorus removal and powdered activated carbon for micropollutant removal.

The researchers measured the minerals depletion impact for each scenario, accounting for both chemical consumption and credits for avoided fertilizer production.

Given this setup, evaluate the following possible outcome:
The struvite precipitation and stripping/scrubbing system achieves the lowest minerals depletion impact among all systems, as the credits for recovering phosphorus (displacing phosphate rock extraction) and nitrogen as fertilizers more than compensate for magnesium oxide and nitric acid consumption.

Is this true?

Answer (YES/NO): NO